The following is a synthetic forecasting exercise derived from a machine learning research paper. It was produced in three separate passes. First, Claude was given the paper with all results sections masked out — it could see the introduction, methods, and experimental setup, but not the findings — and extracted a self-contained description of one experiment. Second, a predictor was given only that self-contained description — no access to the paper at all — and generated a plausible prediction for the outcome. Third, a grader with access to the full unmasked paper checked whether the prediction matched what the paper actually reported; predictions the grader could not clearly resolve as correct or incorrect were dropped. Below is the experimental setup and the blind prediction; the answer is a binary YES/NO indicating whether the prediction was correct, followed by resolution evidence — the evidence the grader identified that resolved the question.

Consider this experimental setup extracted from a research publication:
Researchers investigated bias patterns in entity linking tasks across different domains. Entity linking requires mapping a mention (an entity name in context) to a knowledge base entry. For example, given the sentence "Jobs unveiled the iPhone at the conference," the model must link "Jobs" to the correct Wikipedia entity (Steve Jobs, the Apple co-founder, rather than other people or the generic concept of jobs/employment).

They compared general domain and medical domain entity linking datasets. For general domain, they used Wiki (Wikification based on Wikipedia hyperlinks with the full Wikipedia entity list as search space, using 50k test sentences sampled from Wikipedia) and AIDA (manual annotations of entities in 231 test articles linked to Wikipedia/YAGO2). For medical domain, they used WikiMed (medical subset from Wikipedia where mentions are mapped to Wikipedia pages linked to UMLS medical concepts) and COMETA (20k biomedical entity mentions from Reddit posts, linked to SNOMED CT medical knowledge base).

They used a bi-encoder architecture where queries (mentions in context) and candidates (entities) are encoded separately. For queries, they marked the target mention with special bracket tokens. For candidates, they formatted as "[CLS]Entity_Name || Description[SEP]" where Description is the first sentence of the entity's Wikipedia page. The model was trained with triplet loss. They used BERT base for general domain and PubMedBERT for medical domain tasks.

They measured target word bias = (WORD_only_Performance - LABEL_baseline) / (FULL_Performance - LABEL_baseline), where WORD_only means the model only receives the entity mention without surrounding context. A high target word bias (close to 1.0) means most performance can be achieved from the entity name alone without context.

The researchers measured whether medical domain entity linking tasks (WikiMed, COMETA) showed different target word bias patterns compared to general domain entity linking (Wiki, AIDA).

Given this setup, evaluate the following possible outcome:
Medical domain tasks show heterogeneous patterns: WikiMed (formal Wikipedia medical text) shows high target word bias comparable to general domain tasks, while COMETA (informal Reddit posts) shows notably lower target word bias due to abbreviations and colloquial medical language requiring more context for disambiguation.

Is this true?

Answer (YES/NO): NO